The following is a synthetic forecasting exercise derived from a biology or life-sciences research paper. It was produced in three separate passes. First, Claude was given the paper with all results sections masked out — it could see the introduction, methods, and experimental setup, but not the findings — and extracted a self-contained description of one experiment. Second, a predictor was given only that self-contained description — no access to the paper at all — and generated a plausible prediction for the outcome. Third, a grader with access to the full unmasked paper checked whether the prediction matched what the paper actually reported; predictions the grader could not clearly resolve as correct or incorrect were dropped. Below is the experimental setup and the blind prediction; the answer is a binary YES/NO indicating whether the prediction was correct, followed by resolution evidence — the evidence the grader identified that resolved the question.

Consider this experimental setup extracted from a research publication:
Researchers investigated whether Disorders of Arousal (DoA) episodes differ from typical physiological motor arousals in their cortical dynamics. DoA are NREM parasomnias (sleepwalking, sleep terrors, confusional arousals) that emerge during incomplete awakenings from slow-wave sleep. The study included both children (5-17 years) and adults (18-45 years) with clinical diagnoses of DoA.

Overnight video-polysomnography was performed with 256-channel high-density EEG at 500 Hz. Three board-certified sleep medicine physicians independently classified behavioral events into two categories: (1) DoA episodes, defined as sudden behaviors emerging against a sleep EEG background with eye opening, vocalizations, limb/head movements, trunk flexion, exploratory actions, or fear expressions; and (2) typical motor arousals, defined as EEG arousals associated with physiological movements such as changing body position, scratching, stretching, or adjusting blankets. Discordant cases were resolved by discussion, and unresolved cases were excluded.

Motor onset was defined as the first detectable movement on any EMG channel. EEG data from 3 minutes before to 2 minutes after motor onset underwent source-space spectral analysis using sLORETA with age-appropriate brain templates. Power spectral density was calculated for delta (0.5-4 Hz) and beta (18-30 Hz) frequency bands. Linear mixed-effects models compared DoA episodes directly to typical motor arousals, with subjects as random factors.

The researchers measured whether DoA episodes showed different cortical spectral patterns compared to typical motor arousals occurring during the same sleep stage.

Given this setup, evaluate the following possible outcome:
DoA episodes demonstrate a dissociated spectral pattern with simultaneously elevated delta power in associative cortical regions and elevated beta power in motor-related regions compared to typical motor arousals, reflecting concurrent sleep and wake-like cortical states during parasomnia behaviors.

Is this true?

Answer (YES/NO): NO